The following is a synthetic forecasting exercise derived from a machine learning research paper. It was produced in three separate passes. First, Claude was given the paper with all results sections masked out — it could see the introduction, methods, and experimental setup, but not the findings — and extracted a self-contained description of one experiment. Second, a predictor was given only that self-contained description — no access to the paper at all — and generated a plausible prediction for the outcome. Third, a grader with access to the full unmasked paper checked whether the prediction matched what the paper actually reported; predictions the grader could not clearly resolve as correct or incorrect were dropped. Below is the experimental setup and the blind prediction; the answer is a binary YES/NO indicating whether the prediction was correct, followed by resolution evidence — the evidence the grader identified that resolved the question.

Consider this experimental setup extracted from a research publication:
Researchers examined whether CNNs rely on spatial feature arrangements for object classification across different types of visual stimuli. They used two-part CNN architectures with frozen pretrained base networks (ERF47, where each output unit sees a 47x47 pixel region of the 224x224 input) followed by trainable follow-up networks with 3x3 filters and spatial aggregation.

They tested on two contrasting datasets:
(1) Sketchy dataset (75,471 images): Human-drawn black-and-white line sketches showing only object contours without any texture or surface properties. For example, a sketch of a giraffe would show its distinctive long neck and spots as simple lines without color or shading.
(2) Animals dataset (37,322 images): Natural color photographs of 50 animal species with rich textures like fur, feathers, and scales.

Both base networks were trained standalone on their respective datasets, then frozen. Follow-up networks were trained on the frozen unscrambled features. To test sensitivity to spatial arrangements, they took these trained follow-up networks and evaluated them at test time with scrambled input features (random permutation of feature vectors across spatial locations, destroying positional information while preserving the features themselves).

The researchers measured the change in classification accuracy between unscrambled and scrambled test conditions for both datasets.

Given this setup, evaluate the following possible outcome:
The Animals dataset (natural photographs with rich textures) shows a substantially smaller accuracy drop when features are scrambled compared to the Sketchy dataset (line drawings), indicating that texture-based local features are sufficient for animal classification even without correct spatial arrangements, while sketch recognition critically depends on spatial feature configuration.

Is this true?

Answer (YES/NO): YES